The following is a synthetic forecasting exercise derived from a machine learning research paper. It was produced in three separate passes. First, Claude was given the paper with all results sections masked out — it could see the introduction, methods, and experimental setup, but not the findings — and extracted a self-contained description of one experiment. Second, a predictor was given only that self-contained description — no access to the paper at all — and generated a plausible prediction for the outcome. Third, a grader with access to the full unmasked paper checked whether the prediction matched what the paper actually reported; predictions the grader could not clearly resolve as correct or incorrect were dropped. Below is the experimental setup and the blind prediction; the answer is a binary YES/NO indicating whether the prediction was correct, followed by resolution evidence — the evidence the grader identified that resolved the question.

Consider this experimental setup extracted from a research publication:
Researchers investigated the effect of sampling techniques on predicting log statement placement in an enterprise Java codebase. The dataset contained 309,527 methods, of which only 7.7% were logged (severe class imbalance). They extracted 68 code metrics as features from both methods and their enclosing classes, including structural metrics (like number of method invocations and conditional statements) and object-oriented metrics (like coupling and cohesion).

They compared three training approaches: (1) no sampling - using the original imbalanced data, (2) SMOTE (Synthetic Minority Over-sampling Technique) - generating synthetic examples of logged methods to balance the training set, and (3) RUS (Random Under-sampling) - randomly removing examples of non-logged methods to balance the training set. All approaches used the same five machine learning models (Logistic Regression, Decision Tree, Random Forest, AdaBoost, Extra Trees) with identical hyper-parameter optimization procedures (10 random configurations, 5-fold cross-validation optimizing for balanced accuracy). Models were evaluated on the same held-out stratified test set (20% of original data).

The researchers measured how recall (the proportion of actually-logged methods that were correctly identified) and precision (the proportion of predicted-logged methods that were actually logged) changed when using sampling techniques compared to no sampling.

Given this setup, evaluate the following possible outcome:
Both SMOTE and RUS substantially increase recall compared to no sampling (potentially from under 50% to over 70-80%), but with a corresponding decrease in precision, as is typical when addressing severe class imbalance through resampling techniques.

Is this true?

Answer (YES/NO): YES